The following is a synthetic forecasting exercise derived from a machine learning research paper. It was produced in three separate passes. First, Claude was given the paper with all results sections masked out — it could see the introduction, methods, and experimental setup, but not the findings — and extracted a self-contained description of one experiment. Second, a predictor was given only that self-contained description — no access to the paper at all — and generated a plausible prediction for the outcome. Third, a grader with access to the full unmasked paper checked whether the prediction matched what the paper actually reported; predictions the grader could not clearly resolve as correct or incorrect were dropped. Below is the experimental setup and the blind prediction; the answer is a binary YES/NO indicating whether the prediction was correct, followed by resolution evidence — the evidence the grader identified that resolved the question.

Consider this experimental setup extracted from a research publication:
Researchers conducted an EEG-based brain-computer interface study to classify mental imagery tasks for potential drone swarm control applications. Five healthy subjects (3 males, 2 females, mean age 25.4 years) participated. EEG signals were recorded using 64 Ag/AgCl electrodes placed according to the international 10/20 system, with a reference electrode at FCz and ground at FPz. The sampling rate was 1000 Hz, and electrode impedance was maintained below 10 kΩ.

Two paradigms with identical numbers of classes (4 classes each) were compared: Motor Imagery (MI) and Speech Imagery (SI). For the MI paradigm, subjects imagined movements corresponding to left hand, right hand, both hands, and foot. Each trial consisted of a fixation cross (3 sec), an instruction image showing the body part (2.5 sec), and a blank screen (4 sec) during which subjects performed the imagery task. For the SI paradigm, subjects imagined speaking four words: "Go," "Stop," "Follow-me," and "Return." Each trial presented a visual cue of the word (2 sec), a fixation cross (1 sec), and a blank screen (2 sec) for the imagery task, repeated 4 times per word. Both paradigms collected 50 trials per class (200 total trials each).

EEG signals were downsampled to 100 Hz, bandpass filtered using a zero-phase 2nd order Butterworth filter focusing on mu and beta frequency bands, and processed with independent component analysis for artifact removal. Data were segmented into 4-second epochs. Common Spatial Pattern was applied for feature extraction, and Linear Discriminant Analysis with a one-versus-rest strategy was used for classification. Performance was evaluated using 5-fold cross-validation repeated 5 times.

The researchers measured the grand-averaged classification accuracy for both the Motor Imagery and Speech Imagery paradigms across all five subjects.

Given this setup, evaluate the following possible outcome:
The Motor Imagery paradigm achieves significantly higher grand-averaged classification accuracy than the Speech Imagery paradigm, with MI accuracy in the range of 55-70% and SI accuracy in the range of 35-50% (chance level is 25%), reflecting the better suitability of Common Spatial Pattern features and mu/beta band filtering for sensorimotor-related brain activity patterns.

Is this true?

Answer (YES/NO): NO